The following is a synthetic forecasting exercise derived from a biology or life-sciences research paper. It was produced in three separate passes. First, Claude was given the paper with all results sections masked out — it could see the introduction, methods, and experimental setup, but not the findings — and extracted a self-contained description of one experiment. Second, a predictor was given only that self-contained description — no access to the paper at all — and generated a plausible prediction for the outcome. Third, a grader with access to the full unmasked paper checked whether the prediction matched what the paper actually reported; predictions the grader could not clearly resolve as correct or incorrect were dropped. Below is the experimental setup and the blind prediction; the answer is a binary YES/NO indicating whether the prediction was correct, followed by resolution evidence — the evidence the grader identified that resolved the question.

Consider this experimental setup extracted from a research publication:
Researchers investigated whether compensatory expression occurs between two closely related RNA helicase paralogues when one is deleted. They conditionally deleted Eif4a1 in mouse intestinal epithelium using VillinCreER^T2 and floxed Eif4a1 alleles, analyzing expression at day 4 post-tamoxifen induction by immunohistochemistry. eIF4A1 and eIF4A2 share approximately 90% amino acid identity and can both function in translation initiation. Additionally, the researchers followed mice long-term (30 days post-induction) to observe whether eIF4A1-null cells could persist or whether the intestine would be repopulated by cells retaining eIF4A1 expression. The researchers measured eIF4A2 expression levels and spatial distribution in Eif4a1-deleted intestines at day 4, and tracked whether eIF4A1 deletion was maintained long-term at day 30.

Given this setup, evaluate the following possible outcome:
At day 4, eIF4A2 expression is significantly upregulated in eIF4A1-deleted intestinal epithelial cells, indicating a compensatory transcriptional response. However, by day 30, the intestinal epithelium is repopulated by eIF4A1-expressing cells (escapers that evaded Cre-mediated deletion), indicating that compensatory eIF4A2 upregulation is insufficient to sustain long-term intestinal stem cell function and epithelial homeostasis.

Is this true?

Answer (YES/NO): YES